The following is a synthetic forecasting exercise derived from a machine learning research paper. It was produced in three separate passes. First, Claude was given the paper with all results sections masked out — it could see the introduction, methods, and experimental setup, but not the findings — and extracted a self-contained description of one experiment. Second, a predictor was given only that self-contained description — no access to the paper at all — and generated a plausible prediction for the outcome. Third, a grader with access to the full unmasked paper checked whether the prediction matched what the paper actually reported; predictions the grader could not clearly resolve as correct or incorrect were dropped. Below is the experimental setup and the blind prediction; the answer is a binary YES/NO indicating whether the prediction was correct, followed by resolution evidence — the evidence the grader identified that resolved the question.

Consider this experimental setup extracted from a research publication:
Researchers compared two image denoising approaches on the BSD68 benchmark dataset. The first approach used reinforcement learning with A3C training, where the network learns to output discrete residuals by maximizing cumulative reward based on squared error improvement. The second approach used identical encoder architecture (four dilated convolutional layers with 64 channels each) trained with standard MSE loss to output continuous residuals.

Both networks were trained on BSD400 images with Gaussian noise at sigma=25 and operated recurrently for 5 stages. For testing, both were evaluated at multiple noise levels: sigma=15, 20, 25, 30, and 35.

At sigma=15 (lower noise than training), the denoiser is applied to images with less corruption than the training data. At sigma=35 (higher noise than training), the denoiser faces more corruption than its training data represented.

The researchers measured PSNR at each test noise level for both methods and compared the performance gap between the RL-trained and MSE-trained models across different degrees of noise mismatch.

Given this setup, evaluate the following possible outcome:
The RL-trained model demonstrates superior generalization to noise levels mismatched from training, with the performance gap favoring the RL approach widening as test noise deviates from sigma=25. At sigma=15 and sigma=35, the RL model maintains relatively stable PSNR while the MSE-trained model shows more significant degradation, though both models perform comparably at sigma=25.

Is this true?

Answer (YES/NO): YES